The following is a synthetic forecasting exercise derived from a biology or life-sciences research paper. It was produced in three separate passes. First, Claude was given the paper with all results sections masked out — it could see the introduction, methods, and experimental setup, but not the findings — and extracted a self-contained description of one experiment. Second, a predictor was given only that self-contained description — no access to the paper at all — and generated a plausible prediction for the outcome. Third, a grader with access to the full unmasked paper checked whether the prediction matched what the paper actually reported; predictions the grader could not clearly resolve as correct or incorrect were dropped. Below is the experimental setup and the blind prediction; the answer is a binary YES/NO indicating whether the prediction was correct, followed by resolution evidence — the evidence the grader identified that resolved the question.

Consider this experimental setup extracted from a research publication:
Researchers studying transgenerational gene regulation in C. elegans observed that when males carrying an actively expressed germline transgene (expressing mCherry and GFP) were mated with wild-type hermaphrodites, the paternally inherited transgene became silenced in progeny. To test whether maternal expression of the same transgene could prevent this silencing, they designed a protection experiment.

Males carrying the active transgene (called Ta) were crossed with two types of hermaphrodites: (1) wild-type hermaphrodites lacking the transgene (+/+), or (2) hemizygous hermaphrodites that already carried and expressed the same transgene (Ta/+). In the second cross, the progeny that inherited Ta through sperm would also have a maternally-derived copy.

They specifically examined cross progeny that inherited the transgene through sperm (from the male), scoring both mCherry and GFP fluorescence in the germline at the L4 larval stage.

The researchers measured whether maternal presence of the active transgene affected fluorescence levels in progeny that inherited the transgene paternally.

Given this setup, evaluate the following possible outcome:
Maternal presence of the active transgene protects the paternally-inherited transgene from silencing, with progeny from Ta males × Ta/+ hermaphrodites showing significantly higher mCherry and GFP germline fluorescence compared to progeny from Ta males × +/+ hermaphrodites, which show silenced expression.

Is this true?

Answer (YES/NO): YES